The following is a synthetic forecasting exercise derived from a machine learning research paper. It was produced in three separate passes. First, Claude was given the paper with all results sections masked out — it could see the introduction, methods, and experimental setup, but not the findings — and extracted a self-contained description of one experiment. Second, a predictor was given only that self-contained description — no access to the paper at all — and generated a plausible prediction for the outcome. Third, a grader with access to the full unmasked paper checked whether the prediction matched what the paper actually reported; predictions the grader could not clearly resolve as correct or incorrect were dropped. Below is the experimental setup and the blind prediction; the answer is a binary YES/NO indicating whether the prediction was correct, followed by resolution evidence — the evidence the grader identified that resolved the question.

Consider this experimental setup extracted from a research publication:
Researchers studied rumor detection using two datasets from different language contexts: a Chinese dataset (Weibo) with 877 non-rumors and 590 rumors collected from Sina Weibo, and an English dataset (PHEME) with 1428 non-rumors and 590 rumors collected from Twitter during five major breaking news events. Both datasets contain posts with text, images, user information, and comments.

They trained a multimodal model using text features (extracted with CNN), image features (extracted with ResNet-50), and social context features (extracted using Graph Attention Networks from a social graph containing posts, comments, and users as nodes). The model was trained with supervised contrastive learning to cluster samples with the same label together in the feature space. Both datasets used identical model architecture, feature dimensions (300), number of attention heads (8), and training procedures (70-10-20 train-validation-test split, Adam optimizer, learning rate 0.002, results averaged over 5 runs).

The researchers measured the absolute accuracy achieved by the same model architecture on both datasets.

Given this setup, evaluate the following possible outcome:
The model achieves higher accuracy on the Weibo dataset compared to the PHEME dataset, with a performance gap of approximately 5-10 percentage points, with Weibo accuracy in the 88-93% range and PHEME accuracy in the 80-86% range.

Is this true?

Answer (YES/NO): NO